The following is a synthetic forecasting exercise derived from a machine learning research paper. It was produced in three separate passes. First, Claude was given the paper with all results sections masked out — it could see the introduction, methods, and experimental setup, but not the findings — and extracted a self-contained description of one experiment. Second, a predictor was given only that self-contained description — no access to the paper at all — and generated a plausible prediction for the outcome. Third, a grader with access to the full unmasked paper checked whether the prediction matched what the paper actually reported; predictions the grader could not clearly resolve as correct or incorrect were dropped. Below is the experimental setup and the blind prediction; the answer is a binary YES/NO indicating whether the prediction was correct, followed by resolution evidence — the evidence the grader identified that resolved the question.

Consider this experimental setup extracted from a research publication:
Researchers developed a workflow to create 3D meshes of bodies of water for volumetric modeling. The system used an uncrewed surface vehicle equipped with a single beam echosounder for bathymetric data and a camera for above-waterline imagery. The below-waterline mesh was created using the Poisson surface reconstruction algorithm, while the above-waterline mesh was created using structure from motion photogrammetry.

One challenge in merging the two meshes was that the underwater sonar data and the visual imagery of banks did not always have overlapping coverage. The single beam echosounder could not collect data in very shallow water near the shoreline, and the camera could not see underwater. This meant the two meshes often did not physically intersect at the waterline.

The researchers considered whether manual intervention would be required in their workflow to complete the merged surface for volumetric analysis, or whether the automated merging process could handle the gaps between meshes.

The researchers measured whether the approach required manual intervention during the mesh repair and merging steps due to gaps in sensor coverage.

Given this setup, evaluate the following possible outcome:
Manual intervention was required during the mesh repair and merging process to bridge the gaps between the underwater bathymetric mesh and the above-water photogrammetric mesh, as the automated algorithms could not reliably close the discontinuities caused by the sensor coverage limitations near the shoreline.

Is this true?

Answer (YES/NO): YES